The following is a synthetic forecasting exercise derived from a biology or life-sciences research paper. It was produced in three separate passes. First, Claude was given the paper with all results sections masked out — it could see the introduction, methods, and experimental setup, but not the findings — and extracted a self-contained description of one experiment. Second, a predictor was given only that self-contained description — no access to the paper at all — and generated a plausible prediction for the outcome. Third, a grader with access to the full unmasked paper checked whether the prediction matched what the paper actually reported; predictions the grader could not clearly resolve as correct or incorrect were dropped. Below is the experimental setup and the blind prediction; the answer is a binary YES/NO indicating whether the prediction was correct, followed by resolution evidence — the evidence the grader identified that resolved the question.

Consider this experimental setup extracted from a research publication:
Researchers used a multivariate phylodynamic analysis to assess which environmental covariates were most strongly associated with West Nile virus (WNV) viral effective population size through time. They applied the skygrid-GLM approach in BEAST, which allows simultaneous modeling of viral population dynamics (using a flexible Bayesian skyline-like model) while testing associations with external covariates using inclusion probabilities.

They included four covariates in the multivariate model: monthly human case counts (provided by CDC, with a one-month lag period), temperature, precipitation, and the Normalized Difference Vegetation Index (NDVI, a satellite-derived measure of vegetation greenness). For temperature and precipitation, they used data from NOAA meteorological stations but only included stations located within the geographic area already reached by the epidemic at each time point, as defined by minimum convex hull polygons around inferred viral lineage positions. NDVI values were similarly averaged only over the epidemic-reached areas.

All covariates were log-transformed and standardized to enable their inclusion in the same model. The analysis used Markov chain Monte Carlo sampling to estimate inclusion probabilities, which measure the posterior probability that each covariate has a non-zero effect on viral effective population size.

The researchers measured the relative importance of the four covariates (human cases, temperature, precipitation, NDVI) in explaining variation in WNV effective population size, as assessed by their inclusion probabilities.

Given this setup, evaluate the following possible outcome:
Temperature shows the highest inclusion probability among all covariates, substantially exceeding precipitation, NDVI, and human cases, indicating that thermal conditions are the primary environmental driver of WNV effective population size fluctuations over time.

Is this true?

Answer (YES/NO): NO